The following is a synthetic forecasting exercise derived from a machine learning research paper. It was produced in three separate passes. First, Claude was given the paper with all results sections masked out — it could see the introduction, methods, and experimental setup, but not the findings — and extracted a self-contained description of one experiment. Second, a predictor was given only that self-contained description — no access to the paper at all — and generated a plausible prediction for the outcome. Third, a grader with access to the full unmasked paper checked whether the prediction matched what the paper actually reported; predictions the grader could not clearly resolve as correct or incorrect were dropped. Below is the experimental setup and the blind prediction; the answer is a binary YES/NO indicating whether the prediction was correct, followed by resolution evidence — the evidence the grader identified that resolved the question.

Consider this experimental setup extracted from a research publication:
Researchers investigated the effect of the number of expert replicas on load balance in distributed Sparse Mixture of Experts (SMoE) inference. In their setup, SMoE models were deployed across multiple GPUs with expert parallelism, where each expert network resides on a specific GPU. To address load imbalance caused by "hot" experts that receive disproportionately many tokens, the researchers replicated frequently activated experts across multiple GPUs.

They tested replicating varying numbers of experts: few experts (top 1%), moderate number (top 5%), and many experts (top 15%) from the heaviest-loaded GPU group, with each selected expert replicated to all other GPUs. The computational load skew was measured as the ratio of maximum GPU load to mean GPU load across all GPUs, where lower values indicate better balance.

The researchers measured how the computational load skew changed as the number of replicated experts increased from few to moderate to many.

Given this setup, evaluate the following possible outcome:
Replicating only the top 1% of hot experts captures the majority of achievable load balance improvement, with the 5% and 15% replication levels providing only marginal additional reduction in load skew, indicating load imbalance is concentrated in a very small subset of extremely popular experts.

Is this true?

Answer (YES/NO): NO